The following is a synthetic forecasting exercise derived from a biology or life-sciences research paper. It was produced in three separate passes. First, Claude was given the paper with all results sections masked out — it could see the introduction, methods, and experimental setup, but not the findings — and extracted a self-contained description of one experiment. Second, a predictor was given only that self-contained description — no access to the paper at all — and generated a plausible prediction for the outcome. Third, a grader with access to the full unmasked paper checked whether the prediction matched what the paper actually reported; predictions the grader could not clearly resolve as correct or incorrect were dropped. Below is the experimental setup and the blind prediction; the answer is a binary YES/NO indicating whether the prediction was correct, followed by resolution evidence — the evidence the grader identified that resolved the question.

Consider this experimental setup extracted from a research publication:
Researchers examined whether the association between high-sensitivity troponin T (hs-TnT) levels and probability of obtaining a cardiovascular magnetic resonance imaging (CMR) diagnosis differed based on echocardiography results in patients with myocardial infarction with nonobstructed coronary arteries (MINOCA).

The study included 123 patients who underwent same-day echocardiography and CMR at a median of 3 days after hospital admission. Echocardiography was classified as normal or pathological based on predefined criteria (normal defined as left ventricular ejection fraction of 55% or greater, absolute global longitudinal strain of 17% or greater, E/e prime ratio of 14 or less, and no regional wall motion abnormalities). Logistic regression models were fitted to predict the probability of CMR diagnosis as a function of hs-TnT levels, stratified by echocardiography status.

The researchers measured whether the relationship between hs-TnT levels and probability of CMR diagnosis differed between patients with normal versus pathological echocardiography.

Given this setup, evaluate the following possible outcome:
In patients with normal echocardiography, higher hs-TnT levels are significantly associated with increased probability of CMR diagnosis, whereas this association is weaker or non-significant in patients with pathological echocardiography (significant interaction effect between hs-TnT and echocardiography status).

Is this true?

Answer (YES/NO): NO